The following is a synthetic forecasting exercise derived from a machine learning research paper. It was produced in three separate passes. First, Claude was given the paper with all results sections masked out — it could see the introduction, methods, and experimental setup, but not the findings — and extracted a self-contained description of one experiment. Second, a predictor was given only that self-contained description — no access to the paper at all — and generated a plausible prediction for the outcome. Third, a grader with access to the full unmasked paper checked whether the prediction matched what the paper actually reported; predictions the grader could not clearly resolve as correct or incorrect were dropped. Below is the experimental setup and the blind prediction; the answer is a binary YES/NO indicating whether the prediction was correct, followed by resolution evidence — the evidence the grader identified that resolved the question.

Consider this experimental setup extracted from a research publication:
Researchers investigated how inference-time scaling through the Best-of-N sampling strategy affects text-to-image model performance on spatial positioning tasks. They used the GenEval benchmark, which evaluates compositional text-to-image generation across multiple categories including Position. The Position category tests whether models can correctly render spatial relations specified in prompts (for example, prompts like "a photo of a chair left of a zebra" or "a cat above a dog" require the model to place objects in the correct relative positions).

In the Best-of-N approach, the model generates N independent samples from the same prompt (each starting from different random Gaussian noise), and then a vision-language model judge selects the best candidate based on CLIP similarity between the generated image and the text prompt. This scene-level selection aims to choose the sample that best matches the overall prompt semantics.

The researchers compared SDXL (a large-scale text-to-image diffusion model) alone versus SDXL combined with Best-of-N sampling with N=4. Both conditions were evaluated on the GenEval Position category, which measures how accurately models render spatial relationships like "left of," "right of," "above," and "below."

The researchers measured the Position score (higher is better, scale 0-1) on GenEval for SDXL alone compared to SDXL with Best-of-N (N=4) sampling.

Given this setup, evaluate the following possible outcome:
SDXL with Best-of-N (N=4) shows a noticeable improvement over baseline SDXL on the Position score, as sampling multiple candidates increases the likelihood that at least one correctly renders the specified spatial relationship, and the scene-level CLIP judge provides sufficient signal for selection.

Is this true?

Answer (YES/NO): NO